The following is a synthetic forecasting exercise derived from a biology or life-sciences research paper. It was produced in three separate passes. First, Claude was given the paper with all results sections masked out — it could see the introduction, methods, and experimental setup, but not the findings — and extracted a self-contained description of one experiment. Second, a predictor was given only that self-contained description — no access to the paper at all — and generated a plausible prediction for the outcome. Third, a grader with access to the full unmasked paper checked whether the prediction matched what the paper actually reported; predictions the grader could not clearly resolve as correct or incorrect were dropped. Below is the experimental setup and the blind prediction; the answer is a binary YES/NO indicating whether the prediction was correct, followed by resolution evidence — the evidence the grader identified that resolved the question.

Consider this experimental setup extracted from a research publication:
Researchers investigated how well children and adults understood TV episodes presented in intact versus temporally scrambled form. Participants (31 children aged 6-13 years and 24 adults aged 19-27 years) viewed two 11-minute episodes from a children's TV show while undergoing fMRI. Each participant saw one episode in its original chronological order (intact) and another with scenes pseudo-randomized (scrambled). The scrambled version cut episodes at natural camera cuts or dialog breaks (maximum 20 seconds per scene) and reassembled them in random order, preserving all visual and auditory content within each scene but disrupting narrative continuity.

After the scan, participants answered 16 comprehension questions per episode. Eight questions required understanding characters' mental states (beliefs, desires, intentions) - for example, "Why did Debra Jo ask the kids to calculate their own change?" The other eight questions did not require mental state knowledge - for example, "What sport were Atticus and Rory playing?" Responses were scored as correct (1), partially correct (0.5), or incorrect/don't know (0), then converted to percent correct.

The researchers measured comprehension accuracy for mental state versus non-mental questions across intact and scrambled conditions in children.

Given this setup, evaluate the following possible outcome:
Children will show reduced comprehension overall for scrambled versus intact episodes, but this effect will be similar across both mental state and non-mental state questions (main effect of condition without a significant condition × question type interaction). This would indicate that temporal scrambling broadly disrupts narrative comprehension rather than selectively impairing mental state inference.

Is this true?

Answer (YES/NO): NO